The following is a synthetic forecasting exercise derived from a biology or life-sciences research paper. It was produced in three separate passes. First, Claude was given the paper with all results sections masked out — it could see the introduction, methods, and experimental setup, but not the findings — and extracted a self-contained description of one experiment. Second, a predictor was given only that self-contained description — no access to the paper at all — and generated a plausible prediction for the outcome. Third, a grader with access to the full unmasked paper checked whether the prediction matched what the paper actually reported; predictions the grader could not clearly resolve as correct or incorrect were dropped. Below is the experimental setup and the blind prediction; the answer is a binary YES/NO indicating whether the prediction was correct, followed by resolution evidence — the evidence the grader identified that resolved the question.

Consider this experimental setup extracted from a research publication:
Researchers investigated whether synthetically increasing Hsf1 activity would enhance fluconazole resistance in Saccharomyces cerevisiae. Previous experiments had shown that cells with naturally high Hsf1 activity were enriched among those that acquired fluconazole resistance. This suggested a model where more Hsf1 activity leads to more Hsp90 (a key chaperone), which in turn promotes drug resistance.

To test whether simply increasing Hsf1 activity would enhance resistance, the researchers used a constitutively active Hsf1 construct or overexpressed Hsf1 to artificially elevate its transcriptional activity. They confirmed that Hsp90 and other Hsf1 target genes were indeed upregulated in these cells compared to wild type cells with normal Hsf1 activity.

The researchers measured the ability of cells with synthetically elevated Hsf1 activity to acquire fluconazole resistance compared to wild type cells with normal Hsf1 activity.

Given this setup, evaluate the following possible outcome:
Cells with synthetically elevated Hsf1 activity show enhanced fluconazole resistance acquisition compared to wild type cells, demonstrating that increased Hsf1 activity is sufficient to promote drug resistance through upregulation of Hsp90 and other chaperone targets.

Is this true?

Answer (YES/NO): NO